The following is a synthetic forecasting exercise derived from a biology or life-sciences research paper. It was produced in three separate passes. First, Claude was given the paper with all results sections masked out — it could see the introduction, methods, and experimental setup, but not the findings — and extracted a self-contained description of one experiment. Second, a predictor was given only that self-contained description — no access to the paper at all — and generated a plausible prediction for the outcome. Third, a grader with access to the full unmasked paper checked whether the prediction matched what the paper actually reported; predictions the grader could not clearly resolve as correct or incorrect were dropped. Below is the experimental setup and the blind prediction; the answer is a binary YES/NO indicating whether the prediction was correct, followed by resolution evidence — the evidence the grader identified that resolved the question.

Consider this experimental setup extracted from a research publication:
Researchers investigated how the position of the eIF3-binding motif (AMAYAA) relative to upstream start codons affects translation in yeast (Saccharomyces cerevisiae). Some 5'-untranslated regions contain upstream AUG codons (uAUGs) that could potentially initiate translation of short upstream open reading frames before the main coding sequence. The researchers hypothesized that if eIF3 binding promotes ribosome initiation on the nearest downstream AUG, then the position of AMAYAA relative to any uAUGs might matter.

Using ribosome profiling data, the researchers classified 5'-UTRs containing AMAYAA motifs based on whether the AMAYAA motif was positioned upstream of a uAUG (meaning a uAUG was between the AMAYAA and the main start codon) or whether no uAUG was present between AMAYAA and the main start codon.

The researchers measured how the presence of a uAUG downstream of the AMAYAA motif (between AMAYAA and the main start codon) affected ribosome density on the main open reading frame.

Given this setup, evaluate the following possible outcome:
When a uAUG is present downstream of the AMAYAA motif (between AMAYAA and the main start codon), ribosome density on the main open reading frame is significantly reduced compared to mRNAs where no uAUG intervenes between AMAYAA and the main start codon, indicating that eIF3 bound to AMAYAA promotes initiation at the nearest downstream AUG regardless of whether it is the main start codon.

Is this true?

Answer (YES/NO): YES